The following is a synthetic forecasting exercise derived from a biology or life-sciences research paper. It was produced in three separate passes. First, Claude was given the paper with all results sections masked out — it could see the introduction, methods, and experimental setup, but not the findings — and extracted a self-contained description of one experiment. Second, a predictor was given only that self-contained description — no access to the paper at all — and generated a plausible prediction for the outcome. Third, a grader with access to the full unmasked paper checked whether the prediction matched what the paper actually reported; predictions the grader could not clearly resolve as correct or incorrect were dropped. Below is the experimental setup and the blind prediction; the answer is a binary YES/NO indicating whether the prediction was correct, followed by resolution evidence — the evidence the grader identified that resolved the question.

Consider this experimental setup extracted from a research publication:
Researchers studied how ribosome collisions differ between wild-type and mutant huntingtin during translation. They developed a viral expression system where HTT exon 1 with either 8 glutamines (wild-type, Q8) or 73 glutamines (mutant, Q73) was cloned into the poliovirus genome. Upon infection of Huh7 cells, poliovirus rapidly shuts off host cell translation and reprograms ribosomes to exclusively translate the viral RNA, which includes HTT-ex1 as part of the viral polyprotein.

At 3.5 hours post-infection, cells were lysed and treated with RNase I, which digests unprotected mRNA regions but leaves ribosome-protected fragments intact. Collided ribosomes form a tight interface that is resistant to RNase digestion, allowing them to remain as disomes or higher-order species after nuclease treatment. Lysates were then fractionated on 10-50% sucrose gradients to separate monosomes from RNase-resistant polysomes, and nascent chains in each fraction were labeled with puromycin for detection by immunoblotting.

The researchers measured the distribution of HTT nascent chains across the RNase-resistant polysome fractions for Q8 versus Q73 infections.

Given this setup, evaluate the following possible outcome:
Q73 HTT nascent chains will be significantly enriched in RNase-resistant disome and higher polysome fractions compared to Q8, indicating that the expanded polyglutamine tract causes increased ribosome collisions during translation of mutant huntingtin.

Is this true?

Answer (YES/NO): YES